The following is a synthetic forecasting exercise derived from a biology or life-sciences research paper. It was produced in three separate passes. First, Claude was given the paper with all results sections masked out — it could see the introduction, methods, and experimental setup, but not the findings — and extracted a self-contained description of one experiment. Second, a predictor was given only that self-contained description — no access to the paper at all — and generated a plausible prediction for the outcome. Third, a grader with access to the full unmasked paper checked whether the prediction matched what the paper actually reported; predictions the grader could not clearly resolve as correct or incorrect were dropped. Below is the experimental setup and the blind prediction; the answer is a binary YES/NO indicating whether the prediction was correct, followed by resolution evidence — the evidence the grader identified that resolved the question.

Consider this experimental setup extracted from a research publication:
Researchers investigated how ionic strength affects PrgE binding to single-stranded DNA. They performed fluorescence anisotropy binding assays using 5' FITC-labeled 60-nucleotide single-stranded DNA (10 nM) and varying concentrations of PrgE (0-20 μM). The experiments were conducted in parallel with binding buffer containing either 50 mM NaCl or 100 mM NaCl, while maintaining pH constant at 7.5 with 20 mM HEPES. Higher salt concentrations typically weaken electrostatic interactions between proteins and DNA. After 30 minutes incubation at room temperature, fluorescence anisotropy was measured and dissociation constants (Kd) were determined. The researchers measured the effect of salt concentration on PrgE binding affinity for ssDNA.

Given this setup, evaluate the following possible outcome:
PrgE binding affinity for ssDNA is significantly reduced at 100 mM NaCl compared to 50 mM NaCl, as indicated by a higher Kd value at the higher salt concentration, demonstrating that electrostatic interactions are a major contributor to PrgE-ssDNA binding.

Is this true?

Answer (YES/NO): YES